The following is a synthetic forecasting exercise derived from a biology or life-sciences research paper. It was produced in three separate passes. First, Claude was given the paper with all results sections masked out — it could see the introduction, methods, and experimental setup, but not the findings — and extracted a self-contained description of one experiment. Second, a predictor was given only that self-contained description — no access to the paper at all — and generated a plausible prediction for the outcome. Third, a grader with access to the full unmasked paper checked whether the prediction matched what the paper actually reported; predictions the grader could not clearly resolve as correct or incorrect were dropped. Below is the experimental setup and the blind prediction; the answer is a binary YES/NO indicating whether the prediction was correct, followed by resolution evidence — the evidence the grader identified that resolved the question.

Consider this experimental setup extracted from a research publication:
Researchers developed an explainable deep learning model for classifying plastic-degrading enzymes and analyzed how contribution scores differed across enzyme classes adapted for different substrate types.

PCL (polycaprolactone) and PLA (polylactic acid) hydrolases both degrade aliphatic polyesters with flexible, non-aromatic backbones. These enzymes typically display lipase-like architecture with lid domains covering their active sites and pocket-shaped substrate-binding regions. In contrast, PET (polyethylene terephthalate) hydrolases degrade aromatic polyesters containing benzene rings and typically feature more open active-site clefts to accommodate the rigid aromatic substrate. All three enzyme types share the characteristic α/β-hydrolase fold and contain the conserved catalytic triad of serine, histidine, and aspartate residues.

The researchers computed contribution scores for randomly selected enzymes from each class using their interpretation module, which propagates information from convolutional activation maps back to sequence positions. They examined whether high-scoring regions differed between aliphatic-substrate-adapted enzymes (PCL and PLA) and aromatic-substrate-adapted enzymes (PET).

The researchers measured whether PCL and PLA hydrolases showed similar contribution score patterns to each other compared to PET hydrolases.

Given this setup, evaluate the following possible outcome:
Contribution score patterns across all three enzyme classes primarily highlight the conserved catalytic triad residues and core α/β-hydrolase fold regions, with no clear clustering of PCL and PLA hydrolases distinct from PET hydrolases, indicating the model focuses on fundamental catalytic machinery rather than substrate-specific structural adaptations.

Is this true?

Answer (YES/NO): NO